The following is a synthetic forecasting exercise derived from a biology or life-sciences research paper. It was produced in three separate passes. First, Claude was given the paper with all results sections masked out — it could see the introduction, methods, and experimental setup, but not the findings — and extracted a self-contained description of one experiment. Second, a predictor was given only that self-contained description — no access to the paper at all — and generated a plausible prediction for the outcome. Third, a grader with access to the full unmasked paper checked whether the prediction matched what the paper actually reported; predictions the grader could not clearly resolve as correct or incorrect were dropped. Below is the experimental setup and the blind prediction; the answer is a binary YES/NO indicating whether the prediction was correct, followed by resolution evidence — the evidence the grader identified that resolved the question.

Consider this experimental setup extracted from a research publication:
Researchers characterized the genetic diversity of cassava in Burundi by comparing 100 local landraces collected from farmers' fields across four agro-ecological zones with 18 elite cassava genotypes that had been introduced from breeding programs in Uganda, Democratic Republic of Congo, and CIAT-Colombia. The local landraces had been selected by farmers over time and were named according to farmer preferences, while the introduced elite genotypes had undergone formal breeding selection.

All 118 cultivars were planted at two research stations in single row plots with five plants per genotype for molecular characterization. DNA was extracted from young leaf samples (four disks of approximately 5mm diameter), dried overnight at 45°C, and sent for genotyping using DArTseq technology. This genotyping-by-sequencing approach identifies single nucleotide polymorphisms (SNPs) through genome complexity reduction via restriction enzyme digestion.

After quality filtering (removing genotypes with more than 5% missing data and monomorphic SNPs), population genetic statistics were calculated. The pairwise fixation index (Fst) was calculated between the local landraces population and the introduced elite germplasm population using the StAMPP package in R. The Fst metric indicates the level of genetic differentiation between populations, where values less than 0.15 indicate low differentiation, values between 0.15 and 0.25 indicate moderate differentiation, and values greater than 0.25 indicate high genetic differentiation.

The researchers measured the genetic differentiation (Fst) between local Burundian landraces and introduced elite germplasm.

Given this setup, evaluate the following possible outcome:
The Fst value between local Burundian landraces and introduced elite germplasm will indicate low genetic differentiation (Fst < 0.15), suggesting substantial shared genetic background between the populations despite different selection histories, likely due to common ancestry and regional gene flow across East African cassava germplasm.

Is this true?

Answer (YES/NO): YES